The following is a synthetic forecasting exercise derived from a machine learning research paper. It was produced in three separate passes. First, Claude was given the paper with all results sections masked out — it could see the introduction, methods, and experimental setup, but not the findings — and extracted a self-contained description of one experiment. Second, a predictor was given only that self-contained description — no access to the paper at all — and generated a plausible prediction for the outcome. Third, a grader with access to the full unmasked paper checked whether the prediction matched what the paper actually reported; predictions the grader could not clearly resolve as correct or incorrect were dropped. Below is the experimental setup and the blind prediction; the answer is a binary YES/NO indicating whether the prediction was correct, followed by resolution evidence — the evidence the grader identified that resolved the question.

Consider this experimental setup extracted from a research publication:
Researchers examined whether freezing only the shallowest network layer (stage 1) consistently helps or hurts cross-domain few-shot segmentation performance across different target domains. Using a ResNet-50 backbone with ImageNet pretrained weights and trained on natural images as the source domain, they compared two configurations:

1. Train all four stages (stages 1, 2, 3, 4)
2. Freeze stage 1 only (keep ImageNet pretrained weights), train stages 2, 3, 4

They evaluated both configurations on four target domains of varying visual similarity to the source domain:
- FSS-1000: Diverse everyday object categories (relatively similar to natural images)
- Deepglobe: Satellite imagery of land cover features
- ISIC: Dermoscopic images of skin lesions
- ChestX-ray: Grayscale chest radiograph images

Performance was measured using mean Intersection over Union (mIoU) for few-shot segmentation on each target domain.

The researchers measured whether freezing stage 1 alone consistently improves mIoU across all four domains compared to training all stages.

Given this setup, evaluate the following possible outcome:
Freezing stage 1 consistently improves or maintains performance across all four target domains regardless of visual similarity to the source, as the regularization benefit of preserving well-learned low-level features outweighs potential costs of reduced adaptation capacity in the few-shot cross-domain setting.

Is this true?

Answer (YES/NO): NO